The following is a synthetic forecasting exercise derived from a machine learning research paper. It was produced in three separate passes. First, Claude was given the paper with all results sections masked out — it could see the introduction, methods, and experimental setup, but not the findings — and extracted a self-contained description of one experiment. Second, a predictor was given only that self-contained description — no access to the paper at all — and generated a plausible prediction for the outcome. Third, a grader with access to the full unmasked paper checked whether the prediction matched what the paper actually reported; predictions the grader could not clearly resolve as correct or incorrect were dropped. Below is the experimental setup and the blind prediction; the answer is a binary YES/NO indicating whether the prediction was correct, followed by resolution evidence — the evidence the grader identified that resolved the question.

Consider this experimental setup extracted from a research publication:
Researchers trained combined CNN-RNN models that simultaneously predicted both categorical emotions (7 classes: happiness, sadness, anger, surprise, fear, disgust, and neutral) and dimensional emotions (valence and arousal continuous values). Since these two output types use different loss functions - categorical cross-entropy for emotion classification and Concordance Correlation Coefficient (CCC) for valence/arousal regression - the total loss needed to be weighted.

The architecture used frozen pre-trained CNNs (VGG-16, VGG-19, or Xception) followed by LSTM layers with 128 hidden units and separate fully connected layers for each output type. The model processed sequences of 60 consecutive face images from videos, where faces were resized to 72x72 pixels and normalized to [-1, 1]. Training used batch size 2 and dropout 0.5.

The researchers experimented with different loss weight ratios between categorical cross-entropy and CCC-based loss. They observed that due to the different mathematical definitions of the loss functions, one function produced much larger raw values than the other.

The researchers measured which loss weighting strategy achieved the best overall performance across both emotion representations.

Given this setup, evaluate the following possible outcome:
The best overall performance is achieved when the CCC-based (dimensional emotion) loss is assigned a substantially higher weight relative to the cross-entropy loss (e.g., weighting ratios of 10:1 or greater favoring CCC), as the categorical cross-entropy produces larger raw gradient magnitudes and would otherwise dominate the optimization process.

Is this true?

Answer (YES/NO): NO